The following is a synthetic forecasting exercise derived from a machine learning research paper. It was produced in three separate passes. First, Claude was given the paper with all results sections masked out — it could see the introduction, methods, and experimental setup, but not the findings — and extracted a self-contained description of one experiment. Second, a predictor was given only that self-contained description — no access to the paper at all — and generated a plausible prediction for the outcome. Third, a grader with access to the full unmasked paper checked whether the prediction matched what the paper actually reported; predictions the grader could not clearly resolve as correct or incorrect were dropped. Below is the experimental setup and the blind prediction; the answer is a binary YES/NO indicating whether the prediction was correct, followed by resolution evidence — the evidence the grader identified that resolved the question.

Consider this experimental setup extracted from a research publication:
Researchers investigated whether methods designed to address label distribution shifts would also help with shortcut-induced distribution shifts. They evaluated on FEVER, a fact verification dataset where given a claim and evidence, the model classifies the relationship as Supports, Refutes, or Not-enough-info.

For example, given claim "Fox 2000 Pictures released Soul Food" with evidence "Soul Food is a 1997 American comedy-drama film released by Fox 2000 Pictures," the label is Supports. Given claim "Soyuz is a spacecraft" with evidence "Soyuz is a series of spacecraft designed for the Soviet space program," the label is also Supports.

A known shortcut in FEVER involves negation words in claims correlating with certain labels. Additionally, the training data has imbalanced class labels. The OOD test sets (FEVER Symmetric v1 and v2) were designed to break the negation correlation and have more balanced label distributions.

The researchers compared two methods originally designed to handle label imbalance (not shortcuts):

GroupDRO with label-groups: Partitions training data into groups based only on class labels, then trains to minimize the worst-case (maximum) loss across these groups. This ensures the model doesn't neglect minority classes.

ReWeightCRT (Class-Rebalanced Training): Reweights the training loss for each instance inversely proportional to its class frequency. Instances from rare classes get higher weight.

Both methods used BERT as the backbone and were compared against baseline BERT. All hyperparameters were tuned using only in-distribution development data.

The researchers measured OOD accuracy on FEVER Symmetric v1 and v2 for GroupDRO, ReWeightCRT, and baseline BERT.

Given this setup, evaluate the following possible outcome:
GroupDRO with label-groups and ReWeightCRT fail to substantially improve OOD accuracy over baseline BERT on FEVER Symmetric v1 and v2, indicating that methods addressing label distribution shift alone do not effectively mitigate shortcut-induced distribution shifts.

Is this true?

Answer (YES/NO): NO